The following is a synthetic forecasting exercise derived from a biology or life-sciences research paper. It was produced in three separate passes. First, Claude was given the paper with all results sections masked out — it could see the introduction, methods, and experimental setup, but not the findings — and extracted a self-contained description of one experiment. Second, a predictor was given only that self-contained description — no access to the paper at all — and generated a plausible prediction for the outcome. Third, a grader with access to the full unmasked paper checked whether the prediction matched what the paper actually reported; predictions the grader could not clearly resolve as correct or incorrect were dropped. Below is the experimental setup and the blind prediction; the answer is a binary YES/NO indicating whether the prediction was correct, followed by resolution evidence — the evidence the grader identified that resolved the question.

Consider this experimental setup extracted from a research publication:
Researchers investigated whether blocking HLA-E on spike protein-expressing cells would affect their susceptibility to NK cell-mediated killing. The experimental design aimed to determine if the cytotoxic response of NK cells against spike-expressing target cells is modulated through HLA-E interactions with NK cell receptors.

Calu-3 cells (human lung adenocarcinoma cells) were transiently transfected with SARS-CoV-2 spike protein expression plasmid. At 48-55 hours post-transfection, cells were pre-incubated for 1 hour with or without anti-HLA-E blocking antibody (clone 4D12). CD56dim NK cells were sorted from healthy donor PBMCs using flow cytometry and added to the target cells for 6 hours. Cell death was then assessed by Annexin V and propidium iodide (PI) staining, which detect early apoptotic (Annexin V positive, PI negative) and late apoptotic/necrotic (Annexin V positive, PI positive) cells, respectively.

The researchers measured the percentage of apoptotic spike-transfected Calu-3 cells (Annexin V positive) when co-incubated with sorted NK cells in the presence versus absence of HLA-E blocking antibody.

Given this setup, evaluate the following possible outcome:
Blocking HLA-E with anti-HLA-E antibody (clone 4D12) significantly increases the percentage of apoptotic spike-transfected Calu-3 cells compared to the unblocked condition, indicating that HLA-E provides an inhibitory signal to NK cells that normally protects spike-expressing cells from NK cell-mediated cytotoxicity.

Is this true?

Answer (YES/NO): NO